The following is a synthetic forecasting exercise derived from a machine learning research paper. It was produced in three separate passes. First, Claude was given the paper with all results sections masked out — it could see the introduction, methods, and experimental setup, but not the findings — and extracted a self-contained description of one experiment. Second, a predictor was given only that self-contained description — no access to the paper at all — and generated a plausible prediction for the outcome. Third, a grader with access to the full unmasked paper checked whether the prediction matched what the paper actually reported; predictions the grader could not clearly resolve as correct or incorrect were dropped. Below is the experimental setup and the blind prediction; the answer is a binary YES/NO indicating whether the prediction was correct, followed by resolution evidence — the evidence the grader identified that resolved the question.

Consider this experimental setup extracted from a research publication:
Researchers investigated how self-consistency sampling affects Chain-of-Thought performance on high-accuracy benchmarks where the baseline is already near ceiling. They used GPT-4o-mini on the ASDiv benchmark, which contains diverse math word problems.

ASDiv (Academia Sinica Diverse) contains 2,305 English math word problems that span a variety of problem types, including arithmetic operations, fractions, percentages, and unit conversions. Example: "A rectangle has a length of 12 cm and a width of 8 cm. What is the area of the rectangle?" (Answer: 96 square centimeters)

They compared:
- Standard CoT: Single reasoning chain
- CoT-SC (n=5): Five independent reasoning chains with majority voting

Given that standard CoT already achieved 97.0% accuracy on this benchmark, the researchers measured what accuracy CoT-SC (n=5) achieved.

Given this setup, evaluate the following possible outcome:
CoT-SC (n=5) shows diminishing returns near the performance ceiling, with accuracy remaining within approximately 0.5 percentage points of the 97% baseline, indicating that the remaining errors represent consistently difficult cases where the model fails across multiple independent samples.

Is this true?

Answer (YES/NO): NO